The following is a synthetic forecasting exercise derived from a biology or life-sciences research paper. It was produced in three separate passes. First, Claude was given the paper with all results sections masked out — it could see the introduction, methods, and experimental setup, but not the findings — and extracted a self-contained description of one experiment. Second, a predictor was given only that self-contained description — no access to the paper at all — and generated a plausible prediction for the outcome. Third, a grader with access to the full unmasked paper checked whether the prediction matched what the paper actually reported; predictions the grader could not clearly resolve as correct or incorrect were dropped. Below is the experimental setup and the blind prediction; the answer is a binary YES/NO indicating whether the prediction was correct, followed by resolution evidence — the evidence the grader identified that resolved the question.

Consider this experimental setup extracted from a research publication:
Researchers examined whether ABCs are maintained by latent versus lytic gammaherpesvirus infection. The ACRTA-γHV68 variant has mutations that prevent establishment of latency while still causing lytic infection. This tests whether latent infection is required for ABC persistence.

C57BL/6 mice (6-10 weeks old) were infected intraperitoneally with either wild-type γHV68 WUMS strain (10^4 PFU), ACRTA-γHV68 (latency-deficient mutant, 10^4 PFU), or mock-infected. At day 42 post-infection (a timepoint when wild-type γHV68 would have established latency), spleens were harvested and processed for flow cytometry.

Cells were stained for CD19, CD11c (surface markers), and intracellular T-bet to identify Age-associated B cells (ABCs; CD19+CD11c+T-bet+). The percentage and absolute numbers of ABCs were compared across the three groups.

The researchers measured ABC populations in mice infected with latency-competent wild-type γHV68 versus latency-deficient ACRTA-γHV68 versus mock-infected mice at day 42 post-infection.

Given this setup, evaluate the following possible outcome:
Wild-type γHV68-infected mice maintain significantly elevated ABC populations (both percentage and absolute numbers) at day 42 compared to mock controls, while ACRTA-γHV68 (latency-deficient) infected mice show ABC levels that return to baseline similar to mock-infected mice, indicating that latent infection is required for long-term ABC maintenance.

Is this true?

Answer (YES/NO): NO